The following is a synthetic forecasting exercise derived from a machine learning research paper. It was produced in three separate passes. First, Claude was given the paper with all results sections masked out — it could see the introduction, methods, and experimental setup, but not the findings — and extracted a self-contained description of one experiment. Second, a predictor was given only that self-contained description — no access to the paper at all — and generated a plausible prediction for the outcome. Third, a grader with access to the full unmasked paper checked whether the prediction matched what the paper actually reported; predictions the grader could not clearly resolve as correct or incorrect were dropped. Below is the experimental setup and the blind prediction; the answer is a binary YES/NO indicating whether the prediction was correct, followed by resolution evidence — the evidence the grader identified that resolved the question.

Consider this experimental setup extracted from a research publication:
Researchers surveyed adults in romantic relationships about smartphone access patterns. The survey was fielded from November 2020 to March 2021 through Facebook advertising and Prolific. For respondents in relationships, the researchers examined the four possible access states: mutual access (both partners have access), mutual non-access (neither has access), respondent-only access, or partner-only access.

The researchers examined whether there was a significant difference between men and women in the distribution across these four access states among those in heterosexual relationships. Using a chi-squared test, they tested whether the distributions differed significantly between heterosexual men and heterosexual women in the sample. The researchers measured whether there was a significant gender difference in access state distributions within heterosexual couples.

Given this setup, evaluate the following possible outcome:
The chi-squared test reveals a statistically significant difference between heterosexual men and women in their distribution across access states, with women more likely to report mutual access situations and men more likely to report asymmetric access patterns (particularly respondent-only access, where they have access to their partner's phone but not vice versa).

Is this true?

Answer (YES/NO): NO